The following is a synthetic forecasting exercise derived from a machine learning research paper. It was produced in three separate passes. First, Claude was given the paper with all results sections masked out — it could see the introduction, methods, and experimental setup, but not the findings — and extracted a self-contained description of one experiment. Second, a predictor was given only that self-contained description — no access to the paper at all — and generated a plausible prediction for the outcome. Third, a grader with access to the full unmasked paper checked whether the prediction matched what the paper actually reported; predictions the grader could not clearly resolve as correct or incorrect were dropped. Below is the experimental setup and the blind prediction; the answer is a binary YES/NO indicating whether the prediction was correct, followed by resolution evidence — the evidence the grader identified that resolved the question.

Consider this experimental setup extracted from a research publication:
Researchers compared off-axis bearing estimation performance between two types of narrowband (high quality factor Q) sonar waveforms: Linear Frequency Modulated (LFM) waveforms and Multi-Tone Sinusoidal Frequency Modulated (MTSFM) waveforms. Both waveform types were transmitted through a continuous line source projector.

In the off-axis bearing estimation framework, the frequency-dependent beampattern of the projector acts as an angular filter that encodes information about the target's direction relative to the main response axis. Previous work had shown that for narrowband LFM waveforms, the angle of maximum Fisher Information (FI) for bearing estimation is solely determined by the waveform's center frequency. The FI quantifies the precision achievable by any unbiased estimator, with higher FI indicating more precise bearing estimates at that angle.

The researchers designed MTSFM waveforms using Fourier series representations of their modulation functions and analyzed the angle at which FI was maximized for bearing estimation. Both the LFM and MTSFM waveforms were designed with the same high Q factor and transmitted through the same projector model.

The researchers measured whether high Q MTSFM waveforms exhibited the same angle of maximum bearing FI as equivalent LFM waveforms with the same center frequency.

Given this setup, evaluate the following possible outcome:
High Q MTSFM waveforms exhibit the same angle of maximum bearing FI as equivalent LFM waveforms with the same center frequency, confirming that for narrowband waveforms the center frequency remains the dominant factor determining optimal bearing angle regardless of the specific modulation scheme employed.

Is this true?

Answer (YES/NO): YES